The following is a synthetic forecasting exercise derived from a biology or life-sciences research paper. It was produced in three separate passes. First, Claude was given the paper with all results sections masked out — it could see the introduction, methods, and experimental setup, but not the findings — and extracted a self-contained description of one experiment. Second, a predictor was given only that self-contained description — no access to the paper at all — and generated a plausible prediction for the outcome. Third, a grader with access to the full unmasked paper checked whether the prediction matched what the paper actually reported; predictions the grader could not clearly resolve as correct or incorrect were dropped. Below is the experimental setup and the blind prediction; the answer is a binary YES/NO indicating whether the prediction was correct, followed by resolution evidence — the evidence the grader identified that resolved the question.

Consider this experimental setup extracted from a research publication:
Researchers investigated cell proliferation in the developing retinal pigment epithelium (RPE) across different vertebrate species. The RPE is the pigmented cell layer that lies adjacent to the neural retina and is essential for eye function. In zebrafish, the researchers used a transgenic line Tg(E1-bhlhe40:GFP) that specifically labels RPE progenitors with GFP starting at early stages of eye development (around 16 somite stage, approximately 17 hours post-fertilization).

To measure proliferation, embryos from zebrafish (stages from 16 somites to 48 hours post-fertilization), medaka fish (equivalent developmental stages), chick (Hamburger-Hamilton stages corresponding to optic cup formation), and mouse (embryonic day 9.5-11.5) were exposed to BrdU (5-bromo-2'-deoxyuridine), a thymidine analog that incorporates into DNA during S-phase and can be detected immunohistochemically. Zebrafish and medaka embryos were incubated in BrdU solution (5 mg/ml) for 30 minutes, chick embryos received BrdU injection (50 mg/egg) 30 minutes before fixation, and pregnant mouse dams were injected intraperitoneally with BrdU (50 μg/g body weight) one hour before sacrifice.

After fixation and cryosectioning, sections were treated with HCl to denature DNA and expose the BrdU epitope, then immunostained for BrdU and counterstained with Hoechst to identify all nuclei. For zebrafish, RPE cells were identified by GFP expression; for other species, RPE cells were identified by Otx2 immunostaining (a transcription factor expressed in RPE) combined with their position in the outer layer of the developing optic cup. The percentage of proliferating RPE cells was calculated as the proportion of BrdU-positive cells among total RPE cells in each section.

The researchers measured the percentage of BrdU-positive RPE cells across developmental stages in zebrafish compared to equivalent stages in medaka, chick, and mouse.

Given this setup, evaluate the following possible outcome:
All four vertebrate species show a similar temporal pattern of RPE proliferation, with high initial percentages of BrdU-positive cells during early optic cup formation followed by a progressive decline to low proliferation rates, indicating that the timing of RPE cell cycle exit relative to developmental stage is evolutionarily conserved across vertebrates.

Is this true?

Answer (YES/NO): NO